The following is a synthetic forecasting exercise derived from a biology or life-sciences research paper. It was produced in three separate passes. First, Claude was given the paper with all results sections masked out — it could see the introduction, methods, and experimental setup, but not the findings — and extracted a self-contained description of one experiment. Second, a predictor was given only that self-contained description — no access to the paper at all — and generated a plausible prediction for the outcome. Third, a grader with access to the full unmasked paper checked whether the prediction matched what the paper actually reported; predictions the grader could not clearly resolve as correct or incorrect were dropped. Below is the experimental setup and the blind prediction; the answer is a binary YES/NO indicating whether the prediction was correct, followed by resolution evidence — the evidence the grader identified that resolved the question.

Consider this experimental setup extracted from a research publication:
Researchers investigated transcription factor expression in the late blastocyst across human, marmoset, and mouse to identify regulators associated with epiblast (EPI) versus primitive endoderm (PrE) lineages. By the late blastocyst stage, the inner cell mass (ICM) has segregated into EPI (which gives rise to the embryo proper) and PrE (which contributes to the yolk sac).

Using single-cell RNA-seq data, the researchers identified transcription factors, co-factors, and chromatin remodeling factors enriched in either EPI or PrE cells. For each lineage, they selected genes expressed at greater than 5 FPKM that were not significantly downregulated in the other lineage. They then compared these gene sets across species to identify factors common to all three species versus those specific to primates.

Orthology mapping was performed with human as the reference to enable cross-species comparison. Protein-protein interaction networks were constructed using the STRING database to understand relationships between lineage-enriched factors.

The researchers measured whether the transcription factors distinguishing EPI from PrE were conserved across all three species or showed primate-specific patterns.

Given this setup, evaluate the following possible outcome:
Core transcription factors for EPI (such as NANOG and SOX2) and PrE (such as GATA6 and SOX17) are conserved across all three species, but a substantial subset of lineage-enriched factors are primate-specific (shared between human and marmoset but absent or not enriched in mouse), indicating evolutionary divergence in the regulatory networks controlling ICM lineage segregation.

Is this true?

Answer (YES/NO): YES